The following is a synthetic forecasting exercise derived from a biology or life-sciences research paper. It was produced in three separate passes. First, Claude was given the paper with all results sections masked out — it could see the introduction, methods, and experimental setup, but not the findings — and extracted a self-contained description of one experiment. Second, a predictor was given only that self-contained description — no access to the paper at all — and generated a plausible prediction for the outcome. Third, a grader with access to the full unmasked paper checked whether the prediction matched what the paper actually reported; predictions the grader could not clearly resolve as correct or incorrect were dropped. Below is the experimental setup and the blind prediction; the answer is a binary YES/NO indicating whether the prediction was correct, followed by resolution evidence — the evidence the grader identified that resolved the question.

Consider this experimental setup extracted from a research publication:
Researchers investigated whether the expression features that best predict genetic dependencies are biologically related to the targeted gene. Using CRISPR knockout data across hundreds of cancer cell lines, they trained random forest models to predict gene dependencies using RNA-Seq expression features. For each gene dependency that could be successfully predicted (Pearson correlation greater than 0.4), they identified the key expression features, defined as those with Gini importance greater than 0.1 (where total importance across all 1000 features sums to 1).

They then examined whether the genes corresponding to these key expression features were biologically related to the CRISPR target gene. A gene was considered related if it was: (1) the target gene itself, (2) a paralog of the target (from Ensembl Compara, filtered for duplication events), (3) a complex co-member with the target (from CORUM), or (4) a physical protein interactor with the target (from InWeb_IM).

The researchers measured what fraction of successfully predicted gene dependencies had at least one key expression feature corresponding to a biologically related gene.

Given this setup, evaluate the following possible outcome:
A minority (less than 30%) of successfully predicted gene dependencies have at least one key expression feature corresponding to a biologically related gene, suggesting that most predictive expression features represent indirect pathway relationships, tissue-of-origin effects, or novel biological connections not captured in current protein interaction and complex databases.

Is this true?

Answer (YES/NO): NO